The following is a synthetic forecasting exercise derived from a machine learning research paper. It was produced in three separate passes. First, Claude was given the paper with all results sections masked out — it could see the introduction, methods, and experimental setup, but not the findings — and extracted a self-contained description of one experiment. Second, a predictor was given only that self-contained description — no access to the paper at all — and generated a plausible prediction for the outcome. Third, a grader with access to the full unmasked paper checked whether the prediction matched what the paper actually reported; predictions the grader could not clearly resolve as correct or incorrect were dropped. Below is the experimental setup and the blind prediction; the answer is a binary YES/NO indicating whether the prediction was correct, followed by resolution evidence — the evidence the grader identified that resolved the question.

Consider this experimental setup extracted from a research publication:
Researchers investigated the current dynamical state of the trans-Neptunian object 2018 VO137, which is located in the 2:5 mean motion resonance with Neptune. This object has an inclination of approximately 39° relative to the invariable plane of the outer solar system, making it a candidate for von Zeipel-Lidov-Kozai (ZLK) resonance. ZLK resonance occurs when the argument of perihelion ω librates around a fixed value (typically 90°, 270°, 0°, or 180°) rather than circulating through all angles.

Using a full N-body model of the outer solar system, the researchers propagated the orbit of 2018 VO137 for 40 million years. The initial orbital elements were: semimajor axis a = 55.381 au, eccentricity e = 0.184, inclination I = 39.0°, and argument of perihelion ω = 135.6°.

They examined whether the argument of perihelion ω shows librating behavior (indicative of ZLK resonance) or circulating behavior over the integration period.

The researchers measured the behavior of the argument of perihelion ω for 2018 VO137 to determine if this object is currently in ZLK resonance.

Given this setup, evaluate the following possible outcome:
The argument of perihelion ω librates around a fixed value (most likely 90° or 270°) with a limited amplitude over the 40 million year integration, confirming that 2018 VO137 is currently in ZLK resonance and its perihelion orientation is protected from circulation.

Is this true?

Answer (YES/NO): YES